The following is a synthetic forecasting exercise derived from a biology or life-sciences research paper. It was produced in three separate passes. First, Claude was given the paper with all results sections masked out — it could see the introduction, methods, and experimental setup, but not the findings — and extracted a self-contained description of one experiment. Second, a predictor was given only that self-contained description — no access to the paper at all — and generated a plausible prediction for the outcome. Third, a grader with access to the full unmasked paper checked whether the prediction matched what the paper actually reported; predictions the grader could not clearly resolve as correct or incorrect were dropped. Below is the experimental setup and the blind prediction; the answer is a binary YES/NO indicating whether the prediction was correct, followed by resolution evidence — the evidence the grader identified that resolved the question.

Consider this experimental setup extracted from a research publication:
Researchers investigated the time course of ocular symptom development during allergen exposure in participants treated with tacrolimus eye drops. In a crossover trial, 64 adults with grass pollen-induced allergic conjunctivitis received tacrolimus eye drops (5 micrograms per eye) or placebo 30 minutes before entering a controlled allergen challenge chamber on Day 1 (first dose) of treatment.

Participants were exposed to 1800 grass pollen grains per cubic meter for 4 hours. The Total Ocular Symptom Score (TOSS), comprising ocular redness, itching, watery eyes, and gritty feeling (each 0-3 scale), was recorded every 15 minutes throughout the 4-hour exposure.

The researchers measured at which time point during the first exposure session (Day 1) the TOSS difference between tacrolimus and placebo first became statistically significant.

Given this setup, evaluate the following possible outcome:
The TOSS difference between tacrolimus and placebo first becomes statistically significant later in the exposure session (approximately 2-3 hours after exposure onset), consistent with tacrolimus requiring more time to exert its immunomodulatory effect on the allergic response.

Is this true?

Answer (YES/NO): NO